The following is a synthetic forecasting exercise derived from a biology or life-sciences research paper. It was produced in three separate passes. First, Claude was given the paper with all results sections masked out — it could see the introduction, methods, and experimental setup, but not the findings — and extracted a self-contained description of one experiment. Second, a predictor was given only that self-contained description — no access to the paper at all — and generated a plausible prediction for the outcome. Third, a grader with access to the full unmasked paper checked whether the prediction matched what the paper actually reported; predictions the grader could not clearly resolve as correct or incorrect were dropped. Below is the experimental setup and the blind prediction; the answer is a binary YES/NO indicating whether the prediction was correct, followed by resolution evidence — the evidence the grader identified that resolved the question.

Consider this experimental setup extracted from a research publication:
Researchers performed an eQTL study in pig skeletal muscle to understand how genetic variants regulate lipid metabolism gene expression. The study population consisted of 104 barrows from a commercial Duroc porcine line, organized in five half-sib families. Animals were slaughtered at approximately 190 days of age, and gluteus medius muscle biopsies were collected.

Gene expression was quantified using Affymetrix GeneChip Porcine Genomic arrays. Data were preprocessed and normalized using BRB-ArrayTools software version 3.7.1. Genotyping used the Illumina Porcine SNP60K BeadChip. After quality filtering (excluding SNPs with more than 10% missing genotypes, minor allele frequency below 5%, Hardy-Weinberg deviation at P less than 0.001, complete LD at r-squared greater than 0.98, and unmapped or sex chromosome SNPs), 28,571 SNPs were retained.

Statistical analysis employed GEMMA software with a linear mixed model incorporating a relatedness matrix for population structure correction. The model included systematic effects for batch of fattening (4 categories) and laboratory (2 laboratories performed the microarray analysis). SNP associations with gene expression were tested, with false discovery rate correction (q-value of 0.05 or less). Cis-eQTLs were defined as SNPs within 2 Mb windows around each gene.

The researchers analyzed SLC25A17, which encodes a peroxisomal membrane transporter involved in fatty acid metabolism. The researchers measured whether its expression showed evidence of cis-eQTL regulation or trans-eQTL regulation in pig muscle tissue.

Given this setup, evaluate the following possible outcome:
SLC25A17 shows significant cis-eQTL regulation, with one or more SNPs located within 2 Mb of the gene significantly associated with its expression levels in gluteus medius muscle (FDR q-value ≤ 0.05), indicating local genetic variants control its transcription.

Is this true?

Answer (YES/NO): YES